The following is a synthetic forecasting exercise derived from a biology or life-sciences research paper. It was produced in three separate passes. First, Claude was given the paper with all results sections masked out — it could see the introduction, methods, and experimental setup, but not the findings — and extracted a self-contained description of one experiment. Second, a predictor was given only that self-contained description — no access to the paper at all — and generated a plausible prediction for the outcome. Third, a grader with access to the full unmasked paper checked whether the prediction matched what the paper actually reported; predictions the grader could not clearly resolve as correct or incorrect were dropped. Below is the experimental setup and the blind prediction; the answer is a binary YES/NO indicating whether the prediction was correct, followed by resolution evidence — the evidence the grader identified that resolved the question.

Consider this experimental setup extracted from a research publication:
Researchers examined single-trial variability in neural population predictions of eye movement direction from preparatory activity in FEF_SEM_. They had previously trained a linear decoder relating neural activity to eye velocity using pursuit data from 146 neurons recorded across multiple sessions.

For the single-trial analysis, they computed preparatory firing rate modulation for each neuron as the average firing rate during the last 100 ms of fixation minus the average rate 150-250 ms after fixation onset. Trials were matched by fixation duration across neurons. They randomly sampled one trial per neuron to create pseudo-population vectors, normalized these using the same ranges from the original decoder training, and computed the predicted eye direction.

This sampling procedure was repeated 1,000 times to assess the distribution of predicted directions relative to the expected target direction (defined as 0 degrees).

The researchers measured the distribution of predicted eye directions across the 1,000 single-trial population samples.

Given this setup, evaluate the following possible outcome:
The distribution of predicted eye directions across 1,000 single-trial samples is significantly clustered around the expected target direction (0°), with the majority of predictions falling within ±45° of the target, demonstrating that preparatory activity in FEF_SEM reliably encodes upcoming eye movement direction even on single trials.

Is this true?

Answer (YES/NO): NO